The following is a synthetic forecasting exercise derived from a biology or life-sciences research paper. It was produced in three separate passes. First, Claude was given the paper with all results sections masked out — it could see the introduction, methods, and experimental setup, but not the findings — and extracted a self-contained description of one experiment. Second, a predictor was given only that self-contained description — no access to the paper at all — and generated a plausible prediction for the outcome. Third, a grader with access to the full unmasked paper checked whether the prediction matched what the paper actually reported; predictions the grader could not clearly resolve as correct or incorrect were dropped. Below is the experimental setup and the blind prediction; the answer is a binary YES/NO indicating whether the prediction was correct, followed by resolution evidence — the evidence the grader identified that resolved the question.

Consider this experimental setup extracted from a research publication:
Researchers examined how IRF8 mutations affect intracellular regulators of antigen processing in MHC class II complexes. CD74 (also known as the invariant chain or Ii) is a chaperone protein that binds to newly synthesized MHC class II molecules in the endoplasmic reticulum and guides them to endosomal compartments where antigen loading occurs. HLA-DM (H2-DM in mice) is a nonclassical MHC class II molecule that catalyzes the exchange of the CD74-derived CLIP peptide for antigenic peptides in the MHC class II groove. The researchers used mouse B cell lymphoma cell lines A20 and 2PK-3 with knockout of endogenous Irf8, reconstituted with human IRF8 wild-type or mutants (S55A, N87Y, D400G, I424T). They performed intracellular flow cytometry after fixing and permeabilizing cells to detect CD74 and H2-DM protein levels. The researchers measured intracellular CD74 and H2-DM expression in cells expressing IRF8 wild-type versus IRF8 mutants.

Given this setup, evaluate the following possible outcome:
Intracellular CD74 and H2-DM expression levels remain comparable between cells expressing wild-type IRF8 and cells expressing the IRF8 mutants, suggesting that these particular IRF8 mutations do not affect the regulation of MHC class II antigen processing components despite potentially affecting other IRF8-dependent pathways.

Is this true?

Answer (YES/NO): NO